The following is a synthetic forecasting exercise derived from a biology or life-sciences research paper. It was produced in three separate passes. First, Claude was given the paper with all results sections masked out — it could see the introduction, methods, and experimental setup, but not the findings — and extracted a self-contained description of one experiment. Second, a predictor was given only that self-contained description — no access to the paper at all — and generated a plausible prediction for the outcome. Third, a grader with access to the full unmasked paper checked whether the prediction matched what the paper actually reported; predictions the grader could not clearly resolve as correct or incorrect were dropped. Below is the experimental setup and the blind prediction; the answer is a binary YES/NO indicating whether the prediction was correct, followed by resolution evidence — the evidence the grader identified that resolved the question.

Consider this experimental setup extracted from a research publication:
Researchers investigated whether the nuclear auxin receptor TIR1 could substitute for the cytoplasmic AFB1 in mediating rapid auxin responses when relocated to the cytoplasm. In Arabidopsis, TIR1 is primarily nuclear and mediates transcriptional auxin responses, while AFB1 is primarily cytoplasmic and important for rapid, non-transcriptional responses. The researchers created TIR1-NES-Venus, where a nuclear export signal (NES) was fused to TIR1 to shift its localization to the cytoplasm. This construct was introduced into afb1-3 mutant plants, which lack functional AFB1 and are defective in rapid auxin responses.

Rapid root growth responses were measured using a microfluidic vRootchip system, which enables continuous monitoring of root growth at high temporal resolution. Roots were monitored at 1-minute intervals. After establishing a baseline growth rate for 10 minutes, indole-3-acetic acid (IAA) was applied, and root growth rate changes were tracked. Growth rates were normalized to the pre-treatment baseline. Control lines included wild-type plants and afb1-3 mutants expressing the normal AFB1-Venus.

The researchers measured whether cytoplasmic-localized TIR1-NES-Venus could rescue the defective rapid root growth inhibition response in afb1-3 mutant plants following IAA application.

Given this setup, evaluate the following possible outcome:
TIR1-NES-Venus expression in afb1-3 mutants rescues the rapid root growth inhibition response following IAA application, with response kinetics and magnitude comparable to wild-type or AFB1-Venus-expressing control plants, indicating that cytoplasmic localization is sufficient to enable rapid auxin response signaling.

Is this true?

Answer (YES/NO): NO